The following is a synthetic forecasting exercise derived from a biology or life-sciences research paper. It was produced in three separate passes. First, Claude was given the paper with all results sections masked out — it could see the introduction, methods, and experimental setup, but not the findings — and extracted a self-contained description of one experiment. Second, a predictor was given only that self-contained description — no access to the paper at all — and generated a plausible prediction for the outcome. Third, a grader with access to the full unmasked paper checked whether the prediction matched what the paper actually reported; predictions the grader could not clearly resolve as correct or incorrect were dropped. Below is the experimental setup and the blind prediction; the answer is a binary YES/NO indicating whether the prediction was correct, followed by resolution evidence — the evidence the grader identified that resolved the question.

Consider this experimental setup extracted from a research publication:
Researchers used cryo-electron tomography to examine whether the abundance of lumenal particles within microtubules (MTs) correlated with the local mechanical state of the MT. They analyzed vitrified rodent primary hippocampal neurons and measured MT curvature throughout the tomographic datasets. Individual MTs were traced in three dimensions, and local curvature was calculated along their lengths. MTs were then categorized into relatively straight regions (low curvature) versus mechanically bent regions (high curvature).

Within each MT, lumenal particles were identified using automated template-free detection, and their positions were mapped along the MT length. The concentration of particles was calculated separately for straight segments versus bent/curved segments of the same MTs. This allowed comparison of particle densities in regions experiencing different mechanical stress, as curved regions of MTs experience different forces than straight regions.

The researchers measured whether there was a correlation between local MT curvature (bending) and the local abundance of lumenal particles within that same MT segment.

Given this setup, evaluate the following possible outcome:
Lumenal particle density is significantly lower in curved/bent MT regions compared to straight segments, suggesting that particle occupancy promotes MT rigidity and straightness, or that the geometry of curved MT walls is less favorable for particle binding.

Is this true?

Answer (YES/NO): NO